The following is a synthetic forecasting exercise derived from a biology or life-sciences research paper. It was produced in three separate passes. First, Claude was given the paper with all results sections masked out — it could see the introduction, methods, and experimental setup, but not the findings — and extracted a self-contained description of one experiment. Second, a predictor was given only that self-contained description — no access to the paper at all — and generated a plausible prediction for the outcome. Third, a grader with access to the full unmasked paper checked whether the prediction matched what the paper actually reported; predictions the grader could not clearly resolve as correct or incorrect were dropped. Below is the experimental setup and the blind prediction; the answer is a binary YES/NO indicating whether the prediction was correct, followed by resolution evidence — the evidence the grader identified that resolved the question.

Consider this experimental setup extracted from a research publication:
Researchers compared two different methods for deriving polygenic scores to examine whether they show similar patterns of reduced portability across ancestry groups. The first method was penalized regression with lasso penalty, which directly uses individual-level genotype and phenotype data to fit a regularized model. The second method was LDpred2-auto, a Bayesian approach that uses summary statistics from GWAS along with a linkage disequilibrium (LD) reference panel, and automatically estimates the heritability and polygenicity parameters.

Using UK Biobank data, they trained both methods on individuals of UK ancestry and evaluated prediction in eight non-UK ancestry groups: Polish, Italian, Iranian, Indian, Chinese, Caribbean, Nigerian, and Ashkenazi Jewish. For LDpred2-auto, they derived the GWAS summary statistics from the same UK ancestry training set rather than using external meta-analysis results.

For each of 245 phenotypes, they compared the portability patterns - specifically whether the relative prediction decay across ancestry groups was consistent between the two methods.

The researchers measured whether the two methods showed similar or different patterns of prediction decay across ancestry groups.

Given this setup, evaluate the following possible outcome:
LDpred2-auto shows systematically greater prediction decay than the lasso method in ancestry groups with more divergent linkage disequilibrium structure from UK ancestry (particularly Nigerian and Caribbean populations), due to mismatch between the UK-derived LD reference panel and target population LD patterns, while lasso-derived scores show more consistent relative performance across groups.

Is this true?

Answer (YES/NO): NO